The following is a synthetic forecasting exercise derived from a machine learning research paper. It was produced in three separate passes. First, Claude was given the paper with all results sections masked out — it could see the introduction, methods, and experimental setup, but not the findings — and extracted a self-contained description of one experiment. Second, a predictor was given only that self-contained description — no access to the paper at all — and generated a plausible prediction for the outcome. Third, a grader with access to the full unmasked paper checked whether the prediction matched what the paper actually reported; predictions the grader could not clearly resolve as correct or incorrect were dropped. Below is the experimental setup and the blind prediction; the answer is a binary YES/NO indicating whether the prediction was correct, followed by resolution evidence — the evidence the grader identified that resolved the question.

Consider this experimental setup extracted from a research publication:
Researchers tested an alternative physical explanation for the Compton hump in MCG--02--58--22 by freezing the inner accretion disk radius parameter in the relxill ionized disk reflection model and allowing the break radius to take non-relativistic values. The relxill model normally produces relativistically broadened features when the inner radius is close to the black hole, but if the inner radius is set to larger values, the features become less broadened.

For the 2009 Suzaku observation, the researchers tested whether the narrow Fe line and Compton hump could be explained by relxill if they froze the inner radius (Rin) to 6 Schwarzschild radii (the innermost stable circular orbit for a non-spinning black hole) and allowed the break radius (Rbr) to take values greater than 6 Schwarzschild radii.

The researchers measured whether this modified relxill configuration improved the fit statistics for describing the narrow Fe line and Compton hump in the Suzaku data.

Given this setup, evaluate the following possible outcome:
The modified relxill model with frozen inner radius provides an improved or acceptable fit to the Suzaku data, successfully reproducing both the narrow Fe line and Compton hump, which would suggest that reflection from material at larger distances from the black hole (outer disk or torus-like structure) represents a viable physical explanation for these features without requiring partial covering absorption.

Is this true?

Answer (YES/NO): NO